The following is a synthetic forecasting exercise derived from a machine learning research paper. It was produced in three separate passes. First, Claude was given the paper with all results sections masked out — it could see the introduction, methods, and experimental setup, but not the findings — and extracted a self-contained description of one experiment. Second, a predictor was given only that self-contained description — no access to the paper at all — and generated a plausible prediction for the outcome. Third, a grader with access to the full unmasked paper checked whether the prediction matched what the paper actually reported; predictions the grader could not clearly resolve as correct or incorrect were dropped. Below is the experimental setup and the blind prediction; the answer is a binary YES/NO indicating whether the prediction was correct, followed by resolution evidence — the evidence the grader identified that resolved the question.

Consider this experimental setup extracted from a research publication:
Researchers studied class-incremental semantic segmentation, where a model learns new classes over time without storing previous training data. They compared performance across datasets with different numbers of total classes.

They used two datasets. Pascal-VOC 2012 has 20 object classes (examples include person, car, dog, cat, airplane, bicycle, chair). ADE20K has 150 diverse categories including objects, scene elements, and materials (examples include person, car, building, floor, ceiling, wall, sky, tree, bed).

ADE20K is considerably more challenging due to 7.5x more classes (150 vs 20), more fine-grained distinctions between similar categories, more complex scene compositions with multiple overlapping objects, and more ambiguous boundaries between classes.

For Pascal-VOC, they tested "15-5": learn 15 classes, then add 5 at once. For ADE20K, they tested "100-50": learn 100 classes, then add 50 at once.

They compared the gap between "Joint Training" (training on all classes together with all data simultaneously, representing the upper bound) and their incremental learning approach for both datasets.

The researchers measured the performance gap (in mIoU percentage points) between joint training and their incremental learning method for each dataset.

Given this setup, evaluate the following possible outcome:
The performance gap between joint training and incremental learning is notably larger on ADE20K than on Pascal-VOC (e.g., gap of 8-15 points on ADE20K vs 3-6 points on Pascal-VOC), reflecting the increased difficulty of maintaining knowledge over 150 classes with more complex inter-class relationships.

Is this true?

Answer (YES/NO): YES